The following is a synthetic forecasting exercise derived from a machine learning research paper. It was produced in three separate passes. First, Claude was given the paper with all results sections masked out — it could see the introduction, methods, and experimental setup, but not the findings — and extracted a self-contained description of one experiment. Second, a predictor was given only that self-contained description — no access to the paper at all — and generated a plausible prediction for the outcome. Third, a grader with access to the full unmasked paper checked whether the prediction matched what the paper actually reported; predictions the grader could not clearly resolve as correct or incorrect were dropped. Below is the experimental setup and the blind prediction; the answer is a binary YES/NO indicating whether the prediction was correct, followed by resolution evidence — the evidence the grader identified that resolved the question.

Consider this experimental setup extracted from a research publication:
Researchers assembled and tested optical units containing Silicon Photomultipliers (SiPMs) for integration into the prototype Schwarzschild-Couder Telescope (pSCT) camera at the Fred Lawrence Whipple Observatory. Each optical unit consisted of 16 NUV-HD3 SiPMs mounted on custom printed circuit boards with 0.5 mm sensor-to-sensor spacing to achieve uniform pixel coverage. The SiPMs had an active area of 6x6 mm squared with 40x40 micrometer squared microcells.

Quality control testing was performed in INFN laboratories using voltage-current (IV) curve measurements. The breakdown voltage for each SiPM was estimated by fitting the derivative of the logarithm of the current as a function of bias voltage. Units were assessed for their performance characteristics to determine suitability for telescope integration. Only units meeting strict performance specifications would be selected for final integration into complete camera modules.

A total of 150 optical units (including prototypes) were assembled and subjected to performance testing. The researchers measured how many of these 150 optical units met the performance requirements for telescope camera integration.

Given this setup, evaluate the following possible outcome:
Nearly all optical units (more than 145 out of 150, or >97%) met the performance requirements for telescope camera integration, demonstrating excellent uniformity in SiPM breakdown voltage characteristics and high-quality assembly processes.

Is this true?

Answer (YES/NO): NO